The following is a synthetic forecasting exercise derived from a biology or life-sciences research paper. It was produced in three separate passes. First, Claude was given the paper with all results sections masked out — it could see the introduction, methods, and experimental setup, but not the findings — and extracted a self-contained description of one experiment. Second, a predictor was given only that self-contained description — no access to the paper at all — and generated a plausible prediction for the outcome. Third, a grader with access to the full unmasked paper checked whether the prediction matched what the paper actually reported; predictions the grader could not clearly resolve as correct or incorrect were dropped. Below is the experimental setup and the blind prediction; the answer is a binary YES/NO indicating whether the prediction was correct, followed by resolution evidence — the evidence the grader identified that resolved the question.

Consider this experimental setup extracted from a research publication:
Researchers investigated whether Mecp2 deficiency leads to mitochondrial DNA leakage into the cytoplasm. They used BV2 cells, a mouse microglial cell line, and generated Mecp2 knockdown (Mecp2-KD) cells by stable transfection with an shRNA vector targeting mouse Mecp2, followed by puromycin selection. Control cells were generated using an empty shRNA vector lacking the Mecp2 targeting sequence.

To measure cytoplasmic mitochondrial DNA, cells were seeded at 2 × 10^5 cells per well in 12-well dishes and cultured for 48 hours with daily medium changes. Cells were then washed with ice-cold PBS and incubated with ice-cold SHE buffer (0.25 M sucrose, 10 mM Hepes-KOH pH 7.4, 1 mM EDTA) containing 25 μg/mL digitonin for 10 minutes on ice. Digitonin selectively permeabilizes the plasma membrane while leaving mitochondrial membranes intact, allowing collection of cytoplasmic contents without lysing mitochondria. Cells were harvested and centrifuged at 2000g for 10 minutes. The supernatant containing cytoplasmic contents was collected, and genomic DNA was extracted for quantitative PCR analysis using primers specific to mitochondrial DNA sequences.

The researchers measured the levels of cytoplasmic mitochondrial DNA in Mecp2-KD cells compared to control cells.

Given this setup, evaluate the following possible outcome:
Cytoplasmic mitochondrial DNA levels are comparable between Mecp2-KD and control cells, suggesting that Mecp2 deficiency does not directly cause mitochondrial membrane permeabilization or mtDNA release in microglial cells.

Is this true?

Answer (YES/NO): NO